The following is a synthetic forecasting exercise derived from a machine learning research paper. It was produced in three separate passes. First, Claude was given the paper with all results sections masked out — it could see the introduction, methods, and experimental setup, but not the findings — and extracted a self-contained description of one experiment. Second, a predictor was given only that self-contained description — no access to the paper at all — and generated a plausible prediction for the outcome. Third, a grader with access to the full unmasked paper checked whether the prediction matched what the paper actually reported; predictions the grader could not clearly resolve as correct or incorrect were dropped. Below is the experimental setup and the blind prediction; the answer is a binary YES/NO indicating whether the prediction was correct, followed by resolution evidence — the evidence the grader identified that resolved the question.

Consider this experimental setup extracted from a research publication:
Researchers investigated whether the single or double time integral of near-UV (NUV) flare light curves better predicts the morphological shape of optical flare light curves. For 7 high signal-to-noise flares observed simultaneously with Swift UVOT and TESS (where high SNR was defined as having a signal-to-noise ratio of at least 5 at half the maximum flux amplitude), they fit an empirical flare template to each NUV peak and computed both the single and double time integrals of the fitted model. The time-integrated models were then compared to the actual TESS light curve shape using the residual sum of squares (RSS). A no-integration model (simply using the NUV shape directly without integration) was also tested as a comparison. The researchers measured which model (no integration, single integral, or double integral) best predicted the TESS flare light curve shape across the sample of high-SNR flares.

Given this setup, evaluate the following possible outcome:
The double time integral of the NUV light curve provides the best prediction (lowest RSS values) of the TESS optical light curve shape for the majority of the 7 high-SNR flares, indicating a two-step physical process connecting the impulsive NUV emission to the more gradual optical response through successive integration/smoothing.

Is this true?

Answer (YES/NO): NO